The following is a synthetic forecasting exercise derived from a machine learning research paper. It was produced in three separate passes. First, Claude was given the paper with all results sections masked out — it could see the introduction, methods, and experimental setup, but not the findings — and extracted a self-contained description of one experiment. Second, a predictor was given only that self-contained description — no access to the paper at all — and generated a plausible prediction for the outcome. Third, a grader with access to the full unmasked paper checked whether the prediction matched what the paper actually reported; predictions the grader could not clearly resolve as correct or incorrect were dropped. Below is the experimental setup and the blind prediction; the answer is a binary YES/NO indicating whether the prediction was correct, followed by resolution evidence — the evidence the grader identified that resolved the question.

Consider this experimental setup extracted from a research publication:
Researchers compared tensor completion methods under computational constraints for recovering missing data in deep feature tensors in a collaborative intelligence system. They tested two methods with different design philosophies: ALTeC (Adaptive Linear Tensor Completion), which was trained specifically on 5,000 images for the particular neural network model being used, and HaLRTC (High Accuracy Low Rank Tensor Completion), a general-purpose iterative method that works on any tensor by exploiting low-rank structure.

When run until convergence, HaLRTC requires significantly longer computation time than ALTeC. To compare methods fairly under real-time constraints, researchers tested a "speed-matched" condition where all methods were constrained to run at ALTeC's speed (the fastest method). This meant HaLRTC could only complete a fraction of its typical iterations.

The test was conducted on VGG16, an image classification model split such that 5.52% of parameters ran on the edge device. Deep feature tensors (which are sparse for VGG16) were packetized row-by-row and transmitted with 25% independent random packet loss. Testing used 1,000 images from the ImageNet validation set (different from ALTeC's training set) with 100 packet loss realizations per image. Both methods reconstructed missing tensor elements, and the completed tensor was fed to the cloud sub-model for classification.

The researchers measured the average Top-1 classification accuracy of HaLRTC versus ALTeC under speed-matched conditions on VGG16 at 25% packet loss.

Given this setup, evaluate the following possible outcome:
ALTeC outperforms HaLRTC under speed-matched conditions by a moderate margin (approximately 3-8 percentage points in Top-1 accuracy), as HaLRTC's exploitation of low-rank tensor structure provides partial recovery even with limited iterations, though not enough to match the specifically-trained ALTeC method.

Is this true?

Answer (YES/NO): NO